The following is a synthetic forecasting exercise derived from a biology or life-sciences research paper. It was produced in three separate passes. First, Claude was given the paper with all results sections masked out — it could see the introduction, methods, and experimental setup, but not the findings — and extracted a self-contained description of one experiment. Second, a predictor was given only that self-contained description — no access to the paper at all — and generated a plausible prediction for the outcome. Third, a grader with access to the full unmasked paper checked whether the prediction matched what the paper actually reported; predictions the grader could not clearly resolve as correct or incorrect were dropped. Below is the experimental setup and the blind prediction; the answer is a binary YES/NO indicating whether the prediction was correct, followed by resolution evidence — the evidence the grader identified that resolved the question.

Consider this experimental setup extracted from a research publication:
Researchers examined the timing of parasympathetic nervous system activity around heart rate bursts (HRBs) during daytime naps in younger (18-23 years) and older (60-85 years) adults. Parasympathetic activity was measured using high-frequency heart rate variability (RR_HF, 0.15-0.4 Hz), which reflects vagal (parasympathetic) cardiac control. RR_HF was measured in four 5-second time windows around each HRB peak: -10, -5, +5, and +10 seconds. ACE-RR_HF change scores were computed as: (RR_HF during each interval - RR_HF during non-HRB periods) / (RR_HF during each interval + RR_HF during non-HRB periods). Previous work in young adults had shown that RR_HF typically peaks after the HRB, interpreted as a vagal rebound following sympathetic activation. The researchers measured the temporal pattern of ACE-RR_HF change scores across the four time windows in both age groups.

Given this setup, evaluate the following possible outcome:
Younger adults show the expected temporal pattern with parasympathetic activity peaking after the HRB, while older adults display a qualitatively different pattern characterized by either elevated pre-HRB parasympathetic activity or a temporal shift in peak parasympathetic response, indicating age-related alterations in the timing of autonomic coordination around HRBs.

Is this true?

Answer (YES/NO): YES